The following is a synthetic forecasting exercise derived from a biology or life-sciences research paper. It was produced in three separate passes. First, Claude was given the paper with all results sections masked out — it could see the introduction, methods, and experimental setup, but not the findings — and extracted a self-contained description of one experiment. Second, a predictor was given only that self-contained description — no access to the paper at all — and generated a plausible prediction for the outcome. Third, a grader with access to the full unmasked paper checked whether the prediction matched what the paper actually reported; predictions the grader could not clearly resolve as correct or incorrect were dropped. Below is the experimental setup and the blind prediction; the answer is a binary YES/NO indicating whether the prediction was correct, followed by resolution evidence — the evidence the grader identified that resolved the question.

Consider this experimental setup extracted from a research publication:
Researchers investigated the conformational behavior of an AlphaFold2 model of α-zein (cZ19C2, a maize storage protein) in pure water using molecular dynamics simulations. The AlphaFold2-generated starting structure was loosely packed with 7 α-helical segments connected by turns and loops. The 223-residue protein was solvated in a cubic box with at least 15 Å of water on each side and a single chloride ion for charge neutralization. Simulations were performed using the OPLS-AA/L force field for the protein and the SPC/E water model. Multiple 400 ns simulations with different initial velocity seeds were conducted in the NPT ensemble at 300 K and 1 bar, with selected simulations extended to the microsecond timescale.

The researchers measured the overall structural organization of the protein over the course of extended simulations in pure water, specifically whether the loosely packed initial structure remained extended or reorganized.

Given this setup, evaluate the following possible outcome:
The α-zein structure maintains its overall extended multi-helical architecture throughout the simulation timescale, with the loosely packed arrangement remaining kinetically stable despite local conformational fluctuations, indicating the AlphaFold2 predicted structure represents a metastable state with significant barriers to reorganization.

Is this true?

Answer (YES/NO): NO